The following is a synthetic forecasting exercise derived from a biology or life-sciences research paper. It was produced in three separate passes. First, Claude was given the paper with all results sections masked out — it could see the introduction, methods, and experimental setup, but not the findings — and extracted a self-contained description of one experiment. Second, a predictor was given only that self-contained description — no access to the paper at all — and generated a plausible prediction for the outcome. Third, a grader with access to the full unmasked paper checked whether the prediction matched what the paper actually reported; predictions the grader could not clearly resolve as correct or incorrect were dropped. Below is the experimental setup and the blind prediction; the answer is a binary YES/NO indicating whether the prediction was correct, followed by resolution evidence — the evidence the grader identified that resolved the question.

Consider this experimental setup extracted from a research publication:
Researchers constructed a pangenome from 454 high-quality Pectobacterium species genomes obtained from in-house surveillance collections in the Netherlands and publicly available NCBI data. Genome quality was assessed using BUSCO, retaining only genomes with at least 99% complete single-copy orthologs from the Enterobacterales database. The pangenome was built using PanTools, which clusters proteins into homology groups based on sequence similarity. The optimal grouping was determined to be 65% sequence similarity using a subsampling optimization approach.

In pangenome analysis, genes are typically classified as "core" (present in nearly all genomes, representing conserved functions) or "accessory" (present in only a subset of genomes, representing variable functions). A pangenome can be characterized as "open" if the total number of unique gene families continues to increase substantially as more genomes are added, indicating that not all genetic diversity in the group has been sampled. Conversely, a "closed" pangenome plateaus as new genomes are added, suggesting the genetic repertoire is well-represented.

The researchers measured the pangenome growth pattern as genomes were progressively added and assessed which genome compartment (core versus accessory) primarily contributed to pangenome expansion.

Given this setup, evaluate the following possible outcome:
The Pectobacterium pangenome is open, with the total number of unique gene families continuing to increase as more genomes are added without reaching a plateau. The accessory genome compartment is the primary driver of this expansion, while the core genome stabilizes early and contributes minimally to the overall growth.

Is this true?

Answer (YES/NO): YES